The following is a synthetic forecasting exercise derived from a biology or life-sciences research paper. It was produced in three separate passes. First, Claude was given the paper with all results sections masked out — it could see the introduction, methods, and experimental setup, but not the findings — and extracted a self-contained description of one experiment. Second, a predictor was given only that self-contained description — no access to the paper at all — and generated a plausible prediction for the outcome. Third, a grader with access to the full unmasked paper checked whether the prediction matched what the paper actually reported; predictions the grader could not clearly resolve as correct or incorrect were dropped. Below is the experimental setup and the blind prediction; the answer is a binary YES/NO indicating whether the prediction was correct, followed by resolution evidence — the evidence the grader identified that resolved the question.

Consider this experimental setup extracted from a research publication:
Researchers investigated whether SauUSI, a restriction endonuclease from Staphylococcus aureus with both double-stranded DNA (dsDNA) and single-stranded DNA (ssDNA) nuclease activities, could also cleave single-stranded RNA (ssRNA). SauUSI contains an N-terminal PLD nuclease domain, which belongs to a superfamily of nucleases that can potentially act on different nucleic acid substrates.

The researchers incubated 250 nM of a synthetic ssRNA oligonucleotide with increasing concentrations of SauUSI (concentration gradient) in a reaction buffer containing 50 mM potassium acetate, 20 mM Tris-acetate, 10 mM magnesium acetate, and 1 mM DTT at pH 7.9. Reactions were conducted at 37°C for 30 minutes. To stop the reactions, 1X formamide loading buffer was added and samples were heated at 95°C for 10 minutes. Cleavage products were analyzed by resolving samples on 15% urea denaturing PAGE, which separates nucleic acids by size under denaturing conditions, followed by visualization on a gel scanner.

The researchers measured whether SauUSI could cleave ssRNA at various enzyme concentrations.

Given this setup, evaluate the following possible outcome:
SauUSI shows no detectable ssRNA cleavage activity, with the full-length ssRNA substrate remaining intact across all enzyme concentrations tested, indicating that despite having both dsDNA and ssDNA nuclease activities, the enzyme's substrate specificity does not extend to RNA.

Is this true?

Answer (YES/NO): YES